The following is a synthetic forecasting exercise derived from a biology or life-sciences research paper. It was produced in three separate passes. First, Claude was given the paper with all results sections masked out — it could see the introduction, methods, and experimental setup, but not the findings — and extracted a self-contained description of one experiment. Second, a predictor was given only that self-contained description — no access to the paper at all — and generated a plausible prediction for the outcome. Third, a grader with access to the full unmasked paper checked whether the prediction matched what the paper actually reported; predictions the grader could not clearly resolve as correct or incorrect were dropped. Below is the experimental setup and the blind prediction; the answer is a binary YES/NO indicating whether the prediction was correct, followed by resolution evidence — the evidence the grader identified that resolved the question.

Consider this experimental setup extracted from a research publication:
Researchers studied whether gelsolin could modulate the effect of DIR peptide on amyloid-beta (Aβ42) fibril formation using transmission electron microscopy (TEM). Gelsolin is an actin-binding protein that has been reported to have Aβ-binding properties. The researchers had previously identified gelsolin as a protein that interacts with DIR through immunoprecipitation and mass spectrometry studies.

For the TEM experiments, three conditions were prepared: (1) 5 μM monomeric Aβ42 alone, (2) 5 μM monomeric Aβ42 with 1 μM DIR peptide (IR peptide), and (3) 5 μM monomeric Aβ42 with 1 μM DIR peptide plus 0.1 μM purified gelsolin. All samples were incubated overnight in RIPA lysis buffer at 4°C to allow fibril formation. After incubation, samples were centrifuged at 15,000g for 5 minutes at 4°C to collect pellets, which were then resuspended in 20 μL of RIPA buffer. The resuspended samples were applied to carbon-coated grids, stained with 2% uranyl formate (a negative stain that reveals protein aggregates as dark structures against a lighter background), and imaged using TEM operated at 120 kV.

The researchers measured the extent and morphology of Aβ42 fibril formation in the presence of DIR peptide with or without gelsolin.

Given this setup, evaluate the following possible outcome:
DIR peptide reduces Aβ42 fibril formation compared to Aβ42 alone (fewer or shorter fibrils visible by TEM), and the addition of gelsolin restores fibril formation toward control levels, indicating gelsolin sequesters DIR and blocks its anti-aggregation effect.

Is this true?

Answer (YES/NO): NO